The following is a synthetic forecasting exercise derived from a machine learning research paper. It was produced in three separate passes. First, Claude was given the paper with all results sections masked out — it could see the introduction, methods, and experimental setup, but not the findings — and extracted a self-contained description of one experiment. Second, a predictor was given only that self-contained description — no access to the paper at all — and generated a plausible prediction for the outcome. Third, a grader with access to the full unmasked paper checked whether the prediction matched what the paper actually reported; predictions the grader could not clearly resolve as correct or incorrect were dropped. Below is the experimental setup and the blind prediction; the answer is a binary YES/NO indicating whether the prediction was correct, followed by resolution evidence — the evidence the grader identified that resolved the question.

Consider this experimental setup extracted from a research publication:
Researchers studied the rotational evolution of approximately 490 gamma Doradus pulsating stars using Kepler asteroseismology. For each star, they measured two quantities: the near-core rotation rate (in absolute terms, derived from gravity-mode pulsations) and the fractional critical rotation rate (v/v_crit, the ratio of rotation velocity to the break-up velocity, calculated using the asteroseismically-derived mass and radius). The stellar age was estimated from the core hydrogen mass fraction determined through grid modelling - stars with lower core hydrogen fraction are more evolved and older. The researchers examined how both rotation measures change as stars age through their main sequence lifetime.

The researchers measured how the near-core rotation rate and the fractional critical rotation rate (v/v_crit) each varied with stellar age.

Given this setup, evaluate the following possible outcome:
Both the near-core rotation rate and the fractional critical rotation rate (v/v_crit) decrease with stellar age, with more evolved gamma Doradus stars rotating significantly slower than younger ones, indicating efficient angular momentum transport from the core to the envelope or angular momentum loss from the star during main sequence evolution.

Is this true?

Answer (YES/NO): NO